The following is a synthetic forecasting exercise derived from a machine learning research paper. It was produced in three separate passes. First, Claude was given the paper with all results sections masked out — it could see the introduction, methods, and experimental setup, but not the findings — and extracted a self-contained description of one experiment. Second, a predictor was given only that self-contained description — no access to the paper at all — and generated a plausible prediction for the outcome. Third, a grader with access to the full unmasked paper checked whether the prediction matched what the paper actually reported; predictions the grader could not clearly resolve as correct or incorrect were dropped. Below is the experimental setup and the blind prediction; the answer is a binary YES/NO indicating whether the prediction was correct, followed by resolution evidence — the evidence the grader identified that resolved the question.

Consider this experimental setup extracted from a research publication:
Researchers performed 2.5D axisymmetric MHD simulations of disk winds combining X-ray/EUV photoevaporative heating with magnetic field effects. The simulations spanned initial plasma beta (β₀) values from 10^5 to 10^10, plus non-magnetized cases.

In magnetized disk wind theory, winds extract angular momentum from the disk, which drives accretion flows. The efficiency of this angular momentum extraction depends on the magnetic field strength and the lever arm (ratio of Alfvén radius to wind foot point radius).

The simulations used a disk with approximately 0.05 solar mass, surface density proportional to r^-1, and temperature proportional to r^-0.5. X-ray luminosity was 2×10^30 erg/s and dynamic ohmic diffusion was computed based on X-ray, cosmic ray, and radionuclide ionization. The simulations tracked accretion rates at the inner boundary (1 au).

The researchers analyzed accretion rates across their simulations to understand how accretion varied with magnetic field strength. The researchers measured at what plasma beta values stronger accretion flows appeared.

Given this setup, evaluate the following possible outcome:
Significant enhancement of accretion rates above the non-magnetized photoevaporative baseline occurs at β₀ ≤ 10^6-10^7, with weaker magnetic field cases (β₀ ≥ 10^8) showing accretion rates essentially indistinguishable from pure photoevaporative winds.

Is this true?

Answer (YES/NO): YES